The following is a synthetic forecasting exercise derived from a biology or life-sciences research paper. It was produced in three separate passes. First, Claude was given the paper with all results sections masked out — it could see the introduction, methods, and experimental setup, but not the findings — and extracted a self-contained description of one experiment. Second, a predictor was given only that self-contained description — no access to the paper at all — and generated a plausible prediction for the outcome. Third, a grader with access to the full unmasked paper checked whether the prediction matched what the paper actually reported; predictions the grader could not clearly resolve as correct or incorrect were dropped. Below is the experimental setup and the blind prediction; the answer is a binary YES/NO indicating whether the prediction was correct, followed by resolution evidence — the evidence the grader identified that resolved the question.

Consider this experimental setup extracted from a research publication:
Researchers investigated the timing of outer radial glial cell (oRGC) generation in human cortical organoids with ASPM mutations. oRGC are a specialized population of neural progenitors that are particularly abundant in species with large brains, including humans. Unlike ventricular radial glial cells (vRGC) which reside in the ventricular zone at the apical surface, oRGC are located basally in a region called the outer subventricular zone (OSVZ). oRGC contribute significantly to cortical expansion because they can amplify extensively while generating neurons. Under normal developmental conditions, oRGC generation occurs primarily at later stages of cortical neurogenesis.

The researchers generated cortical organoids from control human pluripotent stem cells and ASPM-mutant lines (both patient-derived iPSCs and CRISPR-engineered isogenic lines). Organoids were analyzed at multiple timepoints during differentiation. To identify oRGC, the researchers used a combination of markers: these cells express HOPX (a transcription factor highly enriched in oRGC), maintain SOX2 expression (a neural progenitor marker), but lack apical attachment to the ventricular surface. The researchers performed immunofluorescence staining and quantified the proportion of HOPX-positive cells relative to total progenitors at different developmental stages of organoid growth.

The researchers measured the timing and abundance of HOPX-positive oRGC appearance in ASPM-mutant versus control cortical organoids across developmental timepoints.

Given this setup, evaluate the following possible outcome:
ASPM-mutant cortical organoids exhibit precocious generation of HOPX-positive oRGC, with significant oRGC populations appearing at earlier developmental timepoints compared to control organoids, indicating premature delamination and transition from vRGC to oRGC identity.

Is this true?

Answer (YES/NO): YES